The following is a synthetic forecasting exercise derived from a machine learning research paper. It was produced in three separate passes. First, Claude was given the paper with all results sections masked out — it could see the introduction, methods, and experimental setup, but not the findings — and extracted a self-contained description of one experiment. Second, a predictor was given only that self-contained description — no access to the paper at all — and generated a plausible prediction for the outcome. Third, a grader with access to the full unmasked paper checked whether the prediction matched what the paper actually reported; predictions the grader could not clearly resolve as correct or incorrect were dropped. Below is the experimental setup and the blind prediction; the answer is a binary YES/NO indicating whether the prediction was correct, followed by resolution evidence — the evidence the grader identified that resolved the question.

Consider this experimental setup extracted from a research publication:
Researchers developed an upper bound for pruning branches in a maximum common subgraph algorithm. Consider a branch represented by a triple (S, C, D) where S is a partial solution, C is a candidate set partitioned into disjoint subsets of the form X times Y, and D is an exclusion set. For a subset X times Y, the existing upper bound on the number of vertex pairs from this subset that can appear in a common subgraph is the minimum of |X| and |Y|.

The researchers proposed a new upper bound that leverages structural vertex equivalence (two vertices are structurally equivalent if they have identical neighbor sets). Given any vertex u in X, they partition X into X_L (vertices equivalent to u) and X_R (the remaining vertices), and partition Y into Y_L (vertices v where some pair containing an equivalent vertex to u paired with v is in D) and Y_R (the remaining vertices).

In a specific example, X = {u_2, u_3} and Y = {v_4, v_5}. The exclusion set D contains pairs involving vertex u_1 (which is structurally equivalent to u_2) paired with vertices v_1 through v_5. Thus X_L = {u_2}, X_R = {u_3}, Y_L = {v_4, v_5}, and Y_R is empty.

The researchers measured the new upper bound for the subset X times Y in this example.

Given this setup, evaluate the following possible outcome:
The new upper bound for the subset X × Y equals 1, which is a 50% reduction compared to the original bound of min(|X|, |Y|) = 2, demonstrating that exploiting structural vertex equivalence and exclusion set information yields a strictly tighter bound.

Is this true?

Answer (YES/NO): YES